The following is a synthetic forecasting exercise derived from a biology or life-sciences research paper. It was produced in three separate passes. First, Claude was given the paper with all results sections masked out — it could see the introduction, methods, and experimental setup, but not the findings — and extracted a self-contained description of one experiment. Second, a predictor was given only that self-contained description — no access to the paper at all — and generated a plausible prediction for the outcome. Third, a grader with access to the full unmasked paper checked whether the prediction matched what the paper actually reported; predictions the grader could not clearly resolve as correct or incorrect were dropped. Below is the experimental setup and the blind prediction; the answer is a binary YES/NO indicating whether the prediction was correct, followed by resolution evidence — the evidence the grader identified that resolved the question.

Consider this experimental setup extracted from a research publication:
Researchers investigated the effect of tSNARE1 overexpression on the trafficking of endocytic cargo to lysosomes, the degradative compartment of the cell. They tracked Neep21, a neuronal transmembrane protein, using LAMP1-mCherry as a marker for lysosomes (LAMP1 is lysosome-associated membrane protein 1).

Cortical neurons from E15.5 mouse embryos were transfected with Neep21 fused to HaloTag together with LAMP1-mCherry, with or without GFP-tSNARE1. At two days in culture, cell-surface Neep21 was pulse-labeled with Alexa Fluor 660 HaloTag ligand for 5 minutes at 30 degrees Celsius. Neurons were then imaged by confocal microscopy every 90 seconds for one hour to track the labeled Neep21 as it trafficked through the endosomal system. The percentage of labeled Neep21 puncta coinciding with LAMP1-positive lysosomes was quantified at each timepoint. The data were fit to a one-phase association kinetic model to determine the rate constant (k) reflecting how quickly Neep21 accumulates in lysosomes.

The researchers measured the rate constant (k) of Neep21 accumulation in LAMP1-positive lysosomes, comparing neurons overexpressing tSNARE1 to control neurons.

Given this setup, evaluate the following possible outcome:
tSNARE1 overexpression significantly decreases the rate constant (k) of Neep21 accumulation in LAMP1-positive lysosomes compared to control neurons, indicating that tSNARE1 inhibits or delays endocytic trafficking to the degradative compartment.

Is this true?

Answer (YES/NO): YES